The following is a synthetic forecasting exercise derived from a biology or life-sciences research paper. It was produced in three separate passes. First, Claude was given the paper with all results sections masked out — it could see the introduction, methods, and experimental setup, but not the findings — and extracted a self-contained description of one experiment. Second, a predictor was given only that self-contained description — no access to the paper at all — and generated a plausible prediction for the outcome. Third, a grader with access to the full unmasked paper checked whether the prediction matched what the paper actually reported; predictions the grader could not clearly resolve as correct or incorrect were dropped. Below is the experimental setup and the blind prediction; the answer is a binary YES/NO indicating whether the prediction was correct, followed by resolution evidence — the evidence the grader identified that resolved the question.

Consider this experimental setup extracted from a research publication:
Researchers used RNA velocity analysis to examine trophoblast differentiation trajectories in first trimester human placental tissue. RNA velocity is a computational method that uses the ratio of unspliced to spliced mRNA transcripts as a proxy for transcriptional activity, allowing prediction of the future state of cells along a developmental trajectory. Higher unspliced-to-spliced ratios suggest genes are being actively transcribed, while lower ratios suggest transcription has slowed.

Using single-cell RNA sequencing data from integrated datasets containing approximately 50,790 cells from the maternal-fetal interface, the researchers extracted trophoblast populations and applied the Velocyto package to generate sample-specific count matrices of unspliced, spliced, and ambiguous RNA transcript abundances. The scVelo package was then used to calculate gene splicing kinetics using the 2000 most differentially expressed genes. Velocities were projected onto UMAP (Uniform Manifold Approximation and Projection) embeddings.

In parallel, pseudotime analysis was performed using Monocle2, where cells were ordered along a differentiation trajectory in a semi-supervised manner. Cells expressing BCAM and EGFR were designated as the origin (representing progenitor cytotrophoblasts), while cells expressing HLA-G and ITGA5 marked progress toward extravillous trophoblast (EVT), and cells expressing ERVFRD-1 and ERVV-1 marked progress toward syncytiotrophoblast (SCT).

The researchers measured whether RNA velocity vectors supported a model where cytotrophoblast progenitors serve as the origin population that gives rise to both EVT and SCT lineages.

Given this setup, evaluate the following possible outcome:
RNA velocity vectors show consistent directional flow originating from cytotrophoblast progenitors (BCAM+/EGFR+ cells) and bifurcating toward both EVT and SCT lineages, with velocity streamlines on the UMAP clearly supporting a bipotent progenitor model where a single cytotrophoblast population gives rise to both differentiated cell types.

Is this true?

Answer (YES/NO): YES